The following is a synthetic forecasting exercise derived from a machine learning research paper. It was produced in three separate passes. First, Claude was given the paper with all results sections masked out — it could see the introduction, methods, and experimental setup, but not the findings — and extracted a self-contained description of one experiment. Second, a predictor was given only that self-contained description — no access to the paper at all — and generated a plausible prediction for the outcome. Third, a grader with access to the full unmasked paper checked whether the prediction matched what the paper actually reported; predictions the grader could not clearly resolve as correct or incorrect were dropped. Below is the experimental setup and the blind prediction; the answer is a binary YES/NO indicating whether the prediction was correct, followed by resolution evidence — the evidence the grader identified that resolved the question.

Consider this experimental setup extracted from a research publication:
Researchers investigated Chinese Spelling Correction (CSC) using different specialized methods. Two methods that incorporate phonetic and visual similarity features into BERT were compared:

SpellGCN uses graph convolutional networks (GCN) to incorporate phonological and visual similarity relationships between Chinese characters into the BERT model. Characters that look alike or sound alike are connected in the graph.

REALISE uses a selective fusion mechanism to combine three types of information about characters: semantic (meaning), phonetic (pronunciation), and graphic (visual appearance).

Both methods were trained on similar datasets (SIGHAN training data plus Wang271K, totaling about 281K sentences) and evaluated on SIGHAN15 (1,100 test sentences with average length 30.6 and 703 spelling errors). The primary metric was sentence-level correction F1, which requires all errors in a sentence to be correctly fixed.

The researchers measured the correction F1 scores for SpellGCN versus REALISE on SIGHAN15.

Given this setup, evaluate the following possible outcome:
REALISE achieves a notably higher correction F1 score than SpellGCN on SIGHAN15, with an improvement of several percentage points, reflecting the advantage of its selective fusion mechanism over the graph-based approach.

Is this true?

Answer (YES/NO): NO